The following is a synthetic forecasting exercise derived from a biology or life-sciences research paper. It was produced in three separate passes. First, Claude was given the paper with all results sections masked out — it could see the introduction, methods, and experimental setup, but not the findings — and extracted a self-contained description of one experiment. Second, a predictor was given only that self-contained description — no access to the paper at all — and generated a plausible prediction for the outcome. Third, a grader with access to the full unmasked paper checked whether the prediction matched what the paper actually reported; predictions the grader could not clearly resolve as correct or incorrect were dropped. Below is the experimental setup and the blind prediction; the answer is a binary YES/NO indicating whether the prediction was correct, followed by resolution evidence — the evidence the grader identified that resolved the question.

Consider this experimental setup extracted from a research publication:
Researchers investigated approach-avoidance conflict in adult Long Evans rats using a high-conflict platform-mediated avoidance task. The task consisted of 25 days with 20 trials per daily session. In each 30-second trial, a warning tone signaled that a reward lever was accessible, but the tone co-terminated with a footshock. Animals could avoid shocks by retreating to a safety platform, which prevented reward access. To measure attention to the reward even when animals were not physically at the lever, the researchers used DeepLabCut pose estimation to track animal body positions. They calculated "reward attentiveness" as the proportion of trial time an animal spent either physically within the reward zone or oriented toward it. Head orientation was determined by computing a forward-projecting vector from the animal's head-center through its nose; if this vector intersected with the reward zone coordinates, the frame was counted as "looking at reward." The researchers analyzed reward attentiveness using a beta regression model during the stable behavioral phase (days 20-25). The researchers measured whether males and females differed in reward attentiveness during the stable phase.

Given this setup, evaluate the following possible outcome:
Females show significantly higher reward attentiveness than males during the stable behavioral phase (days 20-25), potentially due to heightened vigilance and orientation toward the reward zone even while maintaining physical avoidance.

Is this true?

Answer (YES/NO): NO